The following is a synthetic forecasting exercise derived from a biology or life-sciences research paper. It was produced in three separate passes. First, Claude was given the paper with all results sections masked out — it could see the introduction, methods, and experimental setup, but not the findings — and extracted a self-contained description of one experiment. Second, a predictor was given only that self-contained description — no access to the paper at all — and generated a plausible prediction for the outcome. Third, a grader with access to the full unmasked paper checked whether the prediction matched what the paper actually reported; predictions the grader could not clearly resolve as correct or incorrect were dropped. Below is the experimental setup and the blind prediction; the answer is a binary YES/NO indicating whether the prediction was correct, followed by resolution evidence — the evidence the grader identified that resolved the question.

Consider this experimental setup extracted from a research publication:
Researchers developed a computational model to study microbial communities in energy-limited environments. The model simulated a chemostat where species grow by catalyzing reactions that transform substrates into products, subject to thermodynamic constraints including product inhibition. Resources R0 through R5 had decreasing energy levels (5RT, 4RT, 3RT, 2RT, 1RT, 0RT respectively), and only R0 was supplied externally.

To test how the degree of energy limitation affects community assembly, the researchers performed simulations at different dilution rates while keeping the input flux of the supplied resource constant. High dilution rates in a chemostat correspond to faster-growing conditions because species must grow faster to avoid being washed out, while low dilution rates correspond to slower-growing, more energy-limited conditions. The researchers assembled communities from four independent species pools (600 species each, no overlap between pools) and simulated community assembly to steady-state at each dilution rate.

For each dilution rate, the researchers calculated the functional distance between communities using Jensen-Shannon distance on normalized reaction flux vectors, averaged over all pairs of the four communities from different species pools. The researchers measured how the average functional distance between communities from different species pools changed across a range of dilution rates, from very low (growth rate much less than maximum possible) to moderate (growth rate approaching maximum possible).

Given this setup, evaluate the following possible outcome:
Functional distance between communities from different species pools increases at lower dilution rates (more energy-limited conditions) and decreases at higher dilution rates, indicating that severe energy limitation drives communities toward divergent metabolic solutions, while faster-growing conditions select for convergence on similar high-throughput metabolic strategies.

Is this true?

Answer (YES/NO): NO